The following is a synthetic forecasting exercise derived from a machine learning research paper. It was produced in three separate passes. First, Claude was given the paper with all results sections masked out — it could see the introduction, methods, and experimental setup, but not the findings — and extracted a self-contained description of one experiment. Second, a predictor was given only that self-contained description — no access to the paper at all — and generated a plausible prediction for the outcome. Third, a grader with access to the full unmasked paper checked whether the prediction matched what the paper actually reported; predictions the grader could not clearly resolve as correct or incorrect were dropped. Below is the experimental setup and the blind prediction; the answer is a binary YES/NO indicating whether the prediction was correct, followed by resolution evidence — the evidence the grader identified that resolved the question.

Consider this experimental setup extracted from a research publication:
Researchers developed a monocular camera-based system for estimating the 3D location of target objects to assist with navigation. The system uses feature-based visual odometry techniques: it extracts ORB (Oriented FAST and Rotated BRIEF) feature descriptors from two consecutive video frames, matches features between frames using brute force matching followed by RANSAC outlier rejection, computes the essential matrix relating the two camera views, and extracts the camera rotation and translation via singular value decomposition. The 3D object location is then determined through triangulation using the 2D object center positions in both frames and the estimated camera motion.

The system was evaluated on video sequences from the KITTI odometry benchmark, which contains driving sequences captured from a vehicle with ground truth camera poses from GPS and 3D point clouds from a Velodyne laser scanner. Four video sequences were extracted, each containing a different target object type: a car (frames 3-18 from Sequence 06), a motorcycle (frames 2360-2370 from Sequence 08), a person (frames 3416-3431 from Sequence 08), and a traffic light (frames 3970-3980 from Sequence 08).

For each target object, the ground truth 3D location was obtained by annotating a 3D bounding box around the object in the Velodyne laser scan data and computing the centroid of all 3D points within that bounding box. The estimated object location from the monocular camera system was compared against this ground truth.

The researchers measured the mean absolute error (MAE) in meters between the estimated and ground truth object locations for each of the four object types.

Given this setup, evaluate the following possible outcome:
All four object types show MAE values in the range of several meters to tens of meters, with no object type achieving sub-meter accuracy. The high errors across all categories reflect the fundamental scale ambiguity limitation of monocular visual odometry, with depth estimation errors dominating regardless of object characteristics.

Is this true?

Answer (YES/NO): NO